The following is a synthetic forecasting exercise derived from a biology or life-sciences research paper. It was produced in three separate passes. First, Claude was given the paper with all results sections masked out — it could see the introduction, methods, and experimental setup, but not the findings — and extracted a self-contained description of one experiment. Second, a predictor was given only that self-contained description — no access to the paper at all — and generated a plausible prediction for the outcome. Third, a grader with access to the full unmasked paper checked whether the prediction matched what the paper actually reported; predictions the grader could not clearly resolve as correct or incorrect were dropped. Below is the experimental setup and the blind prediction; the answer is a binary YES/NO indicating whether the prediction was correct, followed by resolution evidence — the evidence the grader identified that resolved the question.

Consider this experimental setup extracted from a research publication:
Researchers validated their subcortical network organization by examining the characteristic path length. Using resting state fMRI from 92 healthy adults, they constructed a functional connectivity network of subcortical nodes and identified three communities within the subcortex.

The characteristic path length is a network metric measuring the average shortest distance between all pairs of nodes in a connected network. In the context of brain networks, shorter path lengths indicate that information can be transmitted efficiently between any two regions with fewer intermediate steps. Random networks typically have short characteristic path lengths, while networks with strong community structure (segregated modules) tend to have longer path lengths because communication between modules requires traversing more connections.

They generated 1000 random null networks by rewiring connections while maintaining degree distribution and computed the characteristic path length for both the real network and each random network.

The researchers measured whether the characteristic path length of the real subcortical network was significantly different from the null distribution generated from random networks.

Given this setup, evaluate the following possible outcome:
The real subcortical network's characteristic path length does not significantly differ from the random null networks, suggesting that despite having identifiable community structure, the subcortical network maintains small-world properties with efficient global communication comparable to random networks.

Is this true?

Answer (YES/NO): NO